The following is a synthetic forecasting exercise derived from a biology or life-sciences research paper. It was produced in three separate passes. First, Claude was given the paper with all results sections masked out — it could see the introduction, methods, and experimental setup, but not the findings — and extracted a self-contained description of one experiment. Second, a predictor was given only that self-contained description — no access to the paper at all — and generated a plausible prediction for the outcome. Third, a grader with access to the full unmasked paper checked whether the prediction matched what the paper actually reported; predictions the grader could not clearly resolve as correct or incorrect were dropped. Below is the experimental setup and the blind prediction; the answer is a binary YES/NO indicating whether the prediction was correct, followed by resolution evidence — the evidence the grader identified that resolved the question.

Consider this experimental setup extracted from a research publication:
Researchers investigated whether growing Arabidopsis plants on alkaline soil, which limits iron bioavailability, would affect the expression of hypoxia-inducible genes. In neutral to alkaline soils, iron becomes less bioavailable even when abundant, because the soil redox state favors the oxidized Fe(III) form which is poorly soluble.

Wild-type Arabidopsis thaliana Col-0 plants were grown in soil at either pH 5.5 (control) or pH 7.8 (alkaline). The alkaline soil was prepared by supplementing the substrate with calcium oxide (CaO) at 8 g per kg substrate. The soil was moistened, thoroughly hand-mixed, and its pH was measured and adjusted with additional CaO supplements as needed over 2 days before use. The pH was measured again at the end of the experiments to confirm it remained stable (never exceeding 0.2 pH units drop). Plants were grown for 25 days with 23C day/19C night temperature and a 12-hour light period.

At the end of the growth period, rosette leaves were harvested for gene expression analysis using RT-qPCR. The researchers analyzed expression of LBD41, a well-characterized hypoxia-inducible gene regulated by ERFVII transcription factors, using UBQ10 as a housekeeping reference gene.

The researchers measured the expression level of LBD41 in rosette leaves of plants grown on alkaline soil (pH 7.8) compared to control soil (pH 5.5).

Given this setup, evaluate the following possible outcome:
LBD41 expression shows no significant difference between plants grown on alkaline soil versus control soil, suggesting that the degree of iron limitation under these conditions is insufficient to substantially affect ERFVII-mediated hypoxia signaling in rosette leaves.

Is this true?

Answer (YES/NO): YES